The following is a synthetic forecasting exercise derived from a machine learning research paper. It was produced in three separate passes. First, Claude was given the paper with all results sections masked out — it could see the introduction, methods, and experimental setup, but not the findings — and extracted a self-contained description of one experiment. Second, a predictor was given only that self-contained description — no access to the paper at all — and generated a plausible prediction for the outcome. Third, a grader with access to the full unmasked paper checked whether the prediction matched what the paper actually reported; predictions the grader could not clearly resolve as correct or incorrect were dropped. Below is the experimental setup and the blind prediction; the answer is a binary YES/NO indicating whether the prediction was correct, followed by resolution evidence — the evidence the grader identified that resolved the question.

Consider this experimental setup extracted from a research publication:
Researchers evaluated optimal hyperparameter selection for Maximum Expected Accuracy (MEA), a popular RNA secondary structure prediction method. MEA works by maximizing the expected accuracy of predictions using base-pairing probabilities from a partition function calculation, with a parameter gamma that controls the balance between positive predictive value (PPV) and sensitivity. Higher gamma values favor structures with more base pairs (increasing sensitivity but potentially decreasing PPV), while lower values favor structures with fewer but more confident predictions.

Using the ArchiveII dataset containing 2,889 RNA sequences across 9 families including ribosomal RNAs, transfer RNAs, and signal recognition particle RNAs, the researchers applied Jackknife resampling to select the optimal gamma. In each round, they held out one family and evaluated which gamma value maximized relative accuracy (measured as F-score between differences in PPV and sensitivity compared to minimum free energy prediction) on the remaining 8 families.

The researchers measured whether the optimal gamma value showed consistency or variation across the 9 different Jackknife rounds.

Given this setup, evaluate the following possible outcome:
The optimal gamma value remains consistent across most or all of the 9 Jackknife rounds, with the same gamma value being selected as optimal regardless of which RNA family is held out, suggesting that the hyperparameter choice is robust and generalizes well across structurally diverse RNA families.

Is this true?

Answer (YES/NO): YES